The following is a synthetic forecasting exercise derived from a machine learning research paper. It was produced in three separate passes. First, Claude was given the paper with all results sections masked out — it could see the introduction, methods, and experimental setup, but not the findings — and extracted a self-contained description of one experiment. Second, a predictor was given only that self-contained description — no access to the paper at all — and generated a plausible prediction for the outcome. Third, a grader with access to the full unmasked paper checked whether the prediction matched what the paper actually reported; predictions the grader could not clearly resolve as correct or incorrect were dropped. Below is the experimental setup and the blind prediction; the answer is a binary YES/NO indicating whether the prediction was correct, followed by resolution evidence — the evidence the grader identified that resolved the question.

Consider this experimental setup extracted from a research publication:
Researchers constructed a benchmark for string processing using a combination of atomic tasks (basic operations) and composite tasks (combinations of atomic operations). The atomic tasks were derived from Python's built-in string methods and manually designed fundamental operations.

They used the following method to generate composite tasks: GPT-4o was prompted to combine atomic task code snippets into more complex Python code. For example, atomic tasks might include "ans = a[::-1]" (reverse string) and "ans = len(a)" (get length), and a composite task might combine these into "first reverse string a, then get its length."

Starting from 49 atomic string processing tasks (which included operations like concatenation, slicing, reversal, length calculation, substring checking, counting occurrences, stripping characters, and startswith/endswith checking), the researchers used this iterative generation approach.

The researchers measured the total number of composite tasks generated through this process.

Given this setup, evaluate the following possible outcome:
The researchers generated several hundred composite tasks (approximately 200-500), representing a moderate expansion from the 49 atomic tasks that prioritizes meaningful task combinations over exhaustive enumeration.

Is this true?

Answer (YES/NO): NO